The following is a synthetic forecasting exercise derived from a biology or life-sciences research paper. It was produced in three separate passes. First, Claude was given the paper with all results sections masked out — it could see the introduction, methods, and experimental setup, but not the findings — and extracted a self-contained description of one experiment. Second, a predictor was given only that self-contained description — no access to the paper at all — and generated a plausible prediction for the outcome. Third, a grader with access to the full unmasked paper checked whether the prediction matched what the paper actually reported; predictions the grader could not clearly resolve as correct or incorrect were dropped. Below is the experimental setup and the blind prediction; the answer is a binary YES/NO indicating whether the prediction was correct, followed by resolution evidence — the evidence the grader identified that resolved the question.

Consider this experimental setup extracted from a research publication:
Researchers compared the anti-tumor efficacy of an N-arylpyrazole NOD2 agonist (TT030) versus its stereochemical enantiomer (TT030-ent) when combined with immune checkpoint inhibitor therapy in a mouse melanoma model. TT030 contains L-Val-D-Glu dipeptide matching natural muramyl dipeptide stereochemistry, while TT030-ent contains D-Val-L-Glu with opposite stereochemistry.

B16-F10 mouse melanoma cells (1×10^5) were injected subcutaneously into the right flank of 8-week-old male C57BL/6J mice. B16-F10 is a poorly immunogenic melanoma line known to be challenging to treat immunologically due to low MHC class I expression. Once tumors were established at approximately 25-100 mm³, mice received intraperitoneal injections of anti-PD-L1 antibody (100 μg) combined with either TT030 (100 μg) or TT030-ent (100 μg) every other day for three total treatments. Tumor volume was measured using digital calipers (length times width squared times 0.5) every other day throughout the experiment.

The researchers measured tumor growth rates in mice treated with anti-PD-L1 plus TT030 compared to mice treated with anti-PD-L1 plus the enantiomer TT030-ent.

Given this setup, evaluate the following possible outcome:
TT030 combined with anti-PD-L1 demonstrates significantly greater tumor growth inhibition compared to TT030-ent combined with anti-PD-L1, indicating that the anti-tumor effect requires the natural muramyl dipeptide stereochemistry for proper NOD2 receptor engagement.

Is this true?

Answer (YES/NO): YES